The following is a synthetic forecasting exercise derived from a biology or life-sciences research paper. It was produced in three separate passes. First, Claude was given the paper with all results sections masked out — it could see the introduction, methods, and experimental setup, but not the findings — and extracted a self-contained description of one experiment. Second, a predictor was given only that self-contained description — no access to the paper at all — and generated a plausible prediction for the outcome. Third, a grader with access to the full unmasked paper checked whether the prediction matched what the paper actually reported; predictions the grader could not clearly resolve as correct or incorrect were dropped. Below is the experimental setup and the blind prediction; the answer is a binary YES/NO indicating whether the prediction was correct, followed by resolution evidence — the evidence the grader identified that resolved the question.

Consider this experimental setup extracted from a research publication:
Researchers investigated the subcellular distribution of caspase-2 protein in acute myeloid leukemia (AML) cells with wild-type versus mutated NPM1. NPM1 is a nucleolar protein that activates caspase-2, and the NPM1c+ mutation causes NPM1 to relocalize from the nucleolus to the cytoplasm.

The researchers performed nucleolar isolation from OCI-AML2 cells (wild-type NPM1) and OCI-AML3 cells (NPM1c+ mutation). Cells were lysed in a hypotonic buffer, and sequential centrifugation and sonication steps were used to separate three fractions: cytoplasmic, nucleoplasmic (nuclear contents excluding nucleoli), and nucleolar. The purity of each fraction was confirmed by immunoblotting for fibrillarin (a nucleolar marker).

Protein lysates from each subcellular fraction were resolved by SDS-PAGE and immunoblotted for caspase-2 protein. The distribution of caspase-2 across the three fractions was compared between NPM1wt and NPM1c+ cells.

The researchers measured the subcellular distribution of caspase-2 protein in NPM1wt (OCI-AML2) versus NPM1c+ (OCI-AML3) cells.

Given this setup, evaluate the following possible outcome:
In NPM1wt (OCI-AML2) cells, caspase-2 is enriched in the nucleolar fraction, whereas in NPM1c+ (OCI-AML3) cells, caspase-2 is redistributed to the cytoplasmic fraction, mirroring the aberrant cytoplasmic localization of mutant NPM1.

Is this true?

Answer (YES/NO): YES